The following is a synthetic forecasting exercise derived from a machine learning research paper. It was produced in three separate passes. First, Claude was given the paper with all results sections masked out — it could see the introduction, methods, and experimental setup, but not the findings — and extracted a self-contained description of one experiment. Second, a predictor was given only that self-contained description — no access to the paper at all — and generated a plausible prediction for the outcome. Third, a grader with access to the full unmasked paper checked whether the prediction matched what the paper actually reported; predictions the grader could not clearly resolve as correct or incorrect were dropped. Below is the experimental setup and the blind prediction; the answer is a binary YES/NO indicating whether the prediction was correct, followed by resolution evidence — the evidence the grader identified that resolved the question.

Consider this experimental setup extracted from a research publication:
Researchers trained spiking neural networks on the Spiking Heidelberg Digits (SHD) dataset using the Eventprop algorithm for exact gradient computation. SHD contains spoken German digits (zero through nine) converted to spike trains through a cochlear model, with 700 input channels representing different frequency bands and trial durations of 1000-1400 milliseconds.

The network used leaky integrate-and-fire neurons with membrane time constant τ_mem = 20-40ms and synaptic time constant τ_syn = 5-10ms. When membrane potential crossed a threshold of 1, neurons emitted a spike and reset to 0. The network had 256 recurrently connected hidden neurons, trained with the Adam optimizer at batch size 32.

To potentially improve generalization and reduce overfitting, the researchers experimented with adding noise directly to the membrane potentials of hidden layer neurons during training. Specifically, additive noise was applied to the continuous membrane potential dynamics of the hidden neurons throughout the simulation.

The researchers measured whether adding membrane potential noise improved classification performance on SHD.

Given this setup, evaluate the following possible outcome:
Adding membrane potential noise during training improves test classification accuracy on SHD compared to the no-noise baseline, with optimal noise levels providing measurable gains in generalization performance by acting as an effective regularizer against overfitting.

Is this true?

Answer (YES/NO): NO